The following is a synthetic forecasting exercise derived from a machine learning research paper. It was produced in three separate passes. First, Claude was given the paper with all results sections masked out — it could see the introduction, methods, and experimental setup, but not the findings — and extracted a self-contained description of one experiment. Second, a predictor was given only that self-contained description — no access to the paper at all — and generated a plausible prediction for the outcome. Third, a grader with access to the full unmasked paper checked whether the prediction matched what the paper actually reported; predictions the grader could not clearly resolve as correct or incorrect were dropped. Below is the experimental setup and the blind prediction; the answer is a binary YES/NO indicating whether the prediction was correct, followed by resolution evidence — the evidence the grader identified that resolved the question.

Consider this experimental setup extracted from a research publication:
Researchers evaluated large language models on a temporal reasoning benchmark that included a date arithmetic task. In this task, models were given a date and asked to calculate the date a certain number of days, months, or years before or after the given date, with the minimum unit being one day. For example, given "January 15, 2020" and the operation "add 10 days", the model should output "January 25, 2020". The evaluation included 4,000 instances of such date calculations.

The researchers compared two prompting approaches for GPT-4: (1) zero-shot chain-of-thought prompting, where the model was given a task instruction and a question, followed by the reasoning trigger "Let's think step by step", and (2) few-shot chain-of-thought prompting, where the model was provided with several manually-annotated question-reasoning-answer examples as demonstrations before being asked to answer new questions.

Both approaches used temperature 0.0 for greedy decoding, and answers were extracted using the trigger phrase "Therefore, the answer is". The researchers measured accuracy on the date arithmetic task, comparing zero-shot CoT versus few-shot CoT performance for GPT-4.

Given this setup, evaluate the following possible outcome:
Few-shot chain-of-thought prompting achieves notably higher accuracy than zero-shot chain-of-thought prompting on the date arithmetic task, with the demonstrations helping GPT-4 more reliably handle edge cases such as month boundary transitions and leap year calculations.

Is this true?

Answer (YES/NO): YES